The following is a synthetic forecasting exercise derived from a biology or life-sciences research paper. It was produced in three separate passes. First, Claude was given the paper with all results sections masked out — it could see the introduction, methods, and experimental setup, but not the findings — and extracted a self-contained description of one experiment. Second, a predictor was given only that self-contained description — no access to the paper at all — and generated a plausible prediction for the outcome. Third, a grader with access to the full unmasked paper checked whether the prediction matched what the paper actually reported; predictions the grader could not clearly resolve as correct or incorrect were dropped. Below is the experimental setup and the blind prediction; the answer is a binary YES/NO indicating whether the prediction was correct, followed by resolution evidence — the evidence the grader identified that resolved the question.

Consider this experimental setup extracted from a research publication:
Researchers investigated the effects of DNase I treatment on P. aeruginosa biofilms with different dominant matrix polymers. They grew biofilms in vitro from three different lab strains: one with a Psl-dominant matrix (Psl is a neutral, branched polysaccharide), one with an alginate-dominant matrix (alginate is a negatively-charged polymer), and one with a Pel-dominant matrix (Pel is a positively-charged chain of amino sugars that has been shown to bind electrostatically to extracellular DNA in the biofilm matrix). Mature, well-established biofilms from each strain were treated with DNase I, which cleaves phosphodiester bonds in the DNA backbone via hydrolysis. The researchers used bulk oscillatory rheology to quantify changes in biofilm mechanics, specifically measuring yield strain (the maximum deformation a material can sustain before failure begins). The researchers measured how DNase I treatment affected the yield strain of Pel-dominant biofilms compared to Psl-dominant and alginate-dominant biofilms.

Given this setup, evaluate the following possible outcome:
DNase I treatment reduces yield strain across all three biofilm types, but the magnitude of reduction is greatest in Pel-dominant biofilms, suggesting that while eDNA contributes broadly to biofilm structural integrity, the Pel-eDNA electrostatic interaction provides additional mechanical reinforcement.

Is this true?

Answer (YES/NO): NO